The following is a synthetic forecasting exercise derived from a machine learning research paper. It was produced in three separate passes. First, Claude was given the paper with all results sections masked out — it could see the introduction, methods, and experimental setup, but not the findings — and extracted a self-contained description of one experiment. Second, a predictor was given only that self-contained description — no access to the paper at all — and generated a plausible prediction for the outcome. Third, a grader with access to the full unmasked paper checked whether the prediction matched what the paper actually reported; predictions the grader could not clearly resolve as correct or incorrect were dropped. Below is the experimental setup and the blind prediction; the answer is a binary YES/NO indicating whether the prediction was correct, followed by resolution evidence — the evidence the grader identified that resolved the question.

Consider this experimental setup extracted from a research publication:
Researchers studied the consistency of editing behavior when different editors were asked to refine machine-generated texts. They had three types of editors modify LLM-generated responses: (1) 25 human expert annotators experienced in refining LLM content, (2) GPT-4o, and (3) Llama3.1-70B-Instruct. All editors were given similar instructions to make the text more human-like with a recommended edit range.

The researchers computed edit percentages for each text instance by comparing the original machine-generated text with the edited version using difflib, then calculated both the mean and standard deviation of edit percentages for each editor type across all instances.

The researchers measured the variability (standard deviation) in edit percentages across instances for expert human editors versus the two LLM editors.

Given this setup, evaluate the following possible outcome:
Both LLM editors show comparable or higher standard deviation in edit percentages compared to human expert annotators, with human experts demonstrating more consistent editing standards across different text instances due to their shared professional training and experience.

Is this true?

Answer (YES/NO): YES